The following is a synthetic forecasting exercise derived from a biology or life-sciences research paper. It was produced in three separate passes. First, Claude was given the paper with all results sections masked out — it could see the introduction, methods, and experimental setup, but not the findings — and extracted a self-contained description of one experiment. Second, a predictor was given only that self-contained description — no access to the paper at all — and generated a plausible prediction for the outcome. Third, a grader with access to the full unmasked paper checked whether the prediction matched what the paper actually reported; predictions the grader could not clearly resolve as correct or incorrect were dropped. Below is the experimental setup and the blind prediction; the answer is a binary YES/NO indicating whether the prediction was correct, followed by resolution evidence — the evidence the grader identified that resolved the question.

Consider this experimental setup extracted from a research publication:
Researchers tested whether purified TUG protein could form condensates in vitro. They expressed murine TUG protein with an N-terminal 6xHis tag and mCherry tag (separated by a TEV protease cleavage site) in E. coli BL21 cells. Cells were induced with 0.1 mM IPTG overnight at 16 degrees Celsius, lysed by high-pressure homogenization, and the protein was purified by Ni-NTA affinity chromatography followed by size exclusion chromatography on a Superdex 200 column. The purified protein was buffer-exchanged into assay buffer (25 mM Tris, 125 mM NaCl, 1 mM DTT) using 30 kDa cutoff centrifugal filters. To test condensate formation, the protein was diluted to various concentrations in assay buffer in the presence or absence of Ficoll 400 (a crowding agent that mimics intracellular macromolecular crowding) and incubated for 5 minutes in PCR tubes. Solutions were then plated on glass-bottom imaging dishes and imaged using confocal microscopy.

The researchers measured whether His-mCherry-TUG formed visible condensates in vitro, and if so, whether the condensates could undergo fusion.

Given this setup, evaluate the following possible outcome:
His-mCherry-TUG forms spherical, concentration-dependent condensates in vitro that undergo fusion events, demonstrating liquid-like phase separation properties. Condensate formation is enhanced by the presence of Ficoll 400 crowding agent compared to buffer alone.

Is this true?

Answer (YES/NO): NO